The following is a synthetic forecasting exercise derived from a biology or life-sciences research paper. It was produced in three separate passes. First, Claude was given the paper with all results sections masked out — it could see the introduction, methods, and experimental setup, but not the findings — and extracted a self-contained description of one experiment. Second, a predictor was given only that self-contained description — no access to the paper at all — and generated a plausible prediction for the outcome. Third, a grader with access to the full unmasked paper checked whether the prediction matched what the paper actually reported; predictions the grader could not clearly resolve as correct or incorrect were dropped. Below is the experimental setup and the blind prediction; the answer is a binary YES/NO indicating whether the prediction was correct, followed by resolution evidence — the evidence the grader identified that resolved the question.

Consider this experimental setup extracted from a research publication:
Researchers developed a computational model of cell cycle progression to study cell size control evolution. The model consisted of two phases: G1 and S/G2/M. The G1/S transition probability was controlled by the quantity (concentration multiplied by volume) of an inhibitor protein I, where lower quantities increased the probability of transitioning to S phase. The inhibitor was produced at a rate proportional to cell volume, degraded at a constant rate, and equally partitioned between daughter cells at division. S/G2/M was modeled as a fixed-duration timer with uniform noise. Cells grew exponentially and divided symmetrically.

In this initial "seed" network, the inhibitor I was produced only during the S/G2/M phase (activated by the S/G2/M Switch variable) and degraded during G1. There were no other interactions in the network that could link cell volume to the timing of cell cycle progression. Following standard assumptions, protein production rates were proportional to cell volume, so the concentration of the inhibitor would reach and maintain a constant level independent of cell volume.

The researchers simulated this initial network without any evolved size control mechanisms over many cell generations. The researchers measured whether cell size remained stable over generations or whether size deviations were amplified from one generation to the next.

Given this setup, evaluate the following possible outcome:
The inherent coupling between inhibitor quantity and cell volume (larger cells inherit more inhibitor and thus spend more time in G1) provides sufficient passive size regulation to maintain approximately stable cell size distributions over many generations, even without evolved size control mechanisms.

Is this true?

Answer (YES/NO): NO